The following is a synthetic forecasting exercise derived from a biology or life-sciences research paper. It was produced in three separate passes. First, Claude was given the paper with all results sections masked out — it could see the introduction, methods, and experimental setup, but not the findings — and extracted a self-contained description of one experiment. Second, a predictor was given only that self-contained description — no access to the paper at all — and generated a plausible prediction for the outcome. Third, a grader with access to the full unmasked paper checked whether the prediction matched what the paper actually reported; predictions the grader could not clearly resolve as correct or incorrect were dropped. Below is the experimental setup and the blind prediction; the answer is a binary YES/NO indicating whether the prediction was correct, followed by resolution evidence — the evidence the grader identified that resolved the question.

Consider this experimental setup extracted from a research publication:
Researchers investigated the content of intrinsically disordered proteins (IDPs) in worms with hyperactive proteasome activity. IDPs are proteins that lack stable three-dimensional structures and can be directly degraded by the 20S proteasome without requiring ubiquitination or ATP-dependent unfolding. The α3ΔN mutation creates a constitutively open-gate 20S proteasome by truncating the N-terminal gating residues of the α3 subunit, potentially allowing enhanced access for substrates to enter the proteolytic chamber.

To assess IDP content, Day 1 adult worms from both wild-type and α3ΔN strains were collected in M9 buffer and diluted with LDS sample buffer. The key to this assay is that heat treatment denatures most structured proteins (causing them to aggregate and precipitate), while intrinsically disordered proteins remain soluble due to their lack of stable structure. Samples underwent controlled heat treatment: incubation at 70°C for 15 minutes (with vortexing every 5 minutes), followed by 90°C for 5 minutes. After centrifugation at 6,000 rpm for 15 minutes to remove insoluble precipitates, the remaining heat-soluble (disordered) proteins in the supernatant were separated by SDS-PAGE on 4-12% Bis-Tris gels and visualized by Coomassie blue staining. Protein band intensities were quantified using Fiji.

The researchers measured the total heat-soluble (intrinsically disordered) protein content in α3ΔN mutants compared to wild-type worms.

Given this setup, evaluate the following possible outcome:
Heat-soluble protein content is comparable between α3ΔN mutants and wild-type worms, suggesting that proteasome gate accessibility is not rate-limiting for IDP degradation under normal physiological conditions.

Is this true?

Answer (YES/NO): NO